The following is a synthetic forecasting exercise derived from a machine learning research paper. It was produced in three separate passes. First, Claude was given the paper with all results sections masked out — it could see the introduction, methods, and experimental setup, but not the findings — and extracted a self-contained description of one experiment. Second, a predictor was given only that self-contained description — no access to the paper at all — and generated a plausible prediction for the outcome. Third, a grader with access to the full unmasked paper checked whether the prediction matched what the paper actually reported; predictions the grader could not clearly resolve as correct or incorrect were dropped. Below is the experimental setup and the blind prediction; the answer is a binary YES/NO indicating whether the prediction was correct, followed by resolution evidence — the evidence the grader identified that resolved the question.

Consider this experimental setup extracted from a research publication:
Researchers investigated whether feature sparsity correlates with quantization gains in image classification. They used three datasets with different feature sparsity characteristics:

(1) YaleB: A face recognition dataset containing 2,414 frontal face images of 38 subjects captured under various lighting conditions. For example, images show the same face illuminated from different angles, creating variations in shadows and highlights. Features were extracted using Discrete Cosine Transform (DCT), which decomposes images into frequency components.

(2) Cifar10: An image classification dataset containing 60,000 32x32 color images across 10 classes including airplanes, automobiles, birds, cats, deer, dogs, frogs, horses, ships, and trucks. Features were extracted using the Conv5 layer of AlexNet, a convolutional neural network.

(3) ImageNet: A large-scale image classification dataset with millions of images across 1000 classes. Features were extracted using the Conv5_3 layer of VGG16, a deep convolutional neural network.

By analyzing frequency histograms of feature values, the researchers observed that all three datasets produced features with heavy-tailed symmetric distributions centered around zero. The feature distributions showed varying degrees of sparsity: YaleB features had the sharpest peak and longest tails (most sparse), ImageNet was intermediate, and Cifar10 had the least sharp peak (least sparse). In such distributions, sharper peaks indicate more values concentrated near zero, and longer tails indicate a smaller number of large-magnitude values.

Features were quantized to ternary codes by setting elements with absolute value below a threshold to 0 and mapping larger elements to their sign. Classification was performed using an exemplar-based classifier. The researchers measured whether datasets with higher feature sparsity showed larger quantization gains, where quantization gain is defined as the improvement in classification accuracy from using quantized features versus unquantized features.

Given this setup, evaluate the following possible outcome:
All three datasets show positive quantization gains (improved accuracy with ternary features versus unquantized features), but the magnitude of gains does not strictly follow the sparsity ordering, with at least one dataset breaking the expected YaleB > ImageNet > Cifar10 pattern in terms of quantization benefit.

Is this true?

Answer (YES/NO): NO